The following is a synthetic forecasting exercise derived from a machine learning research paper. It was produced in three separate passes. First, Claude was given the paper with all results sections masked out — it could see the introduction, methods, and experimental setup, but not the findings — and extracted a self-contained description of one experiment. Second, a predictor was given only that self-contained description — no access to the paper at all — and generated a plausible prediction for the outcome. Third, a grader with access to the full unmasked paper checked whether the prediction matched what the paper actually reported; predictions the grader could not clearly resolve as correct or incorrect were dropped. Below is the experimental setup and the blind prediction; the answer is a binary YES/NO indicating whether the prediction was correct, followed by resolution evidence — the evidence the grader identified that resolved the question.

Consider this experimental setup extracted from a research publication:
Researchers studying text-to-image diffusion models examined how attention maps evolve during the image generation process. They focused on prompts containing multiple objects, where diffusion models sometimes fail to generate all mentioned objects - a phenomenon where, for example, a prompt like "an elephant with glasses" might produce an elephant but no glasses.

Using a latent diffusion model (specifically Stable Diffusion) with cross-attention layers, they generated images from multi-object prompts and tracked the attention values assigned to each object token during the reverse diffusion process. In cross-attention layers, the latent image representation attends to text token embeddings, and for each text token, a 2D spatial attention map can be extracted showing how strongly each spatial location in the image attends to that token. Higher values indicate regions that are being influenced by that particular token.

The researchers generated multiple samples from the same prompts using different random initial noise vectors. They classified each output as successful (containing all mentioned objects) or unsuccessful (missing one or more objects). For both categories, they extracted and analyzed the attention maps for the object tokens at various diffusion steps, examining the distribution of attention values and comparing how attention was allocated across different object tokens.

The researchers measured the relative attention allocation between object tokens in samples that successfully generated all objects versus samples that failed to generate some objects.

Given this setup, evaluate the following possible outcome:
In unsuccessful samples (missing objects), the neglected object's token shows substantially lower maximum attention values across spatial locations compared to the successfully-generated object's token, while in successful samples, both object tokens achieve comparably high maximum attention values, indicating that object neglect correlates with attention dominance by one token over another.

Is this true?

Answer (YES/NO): YES